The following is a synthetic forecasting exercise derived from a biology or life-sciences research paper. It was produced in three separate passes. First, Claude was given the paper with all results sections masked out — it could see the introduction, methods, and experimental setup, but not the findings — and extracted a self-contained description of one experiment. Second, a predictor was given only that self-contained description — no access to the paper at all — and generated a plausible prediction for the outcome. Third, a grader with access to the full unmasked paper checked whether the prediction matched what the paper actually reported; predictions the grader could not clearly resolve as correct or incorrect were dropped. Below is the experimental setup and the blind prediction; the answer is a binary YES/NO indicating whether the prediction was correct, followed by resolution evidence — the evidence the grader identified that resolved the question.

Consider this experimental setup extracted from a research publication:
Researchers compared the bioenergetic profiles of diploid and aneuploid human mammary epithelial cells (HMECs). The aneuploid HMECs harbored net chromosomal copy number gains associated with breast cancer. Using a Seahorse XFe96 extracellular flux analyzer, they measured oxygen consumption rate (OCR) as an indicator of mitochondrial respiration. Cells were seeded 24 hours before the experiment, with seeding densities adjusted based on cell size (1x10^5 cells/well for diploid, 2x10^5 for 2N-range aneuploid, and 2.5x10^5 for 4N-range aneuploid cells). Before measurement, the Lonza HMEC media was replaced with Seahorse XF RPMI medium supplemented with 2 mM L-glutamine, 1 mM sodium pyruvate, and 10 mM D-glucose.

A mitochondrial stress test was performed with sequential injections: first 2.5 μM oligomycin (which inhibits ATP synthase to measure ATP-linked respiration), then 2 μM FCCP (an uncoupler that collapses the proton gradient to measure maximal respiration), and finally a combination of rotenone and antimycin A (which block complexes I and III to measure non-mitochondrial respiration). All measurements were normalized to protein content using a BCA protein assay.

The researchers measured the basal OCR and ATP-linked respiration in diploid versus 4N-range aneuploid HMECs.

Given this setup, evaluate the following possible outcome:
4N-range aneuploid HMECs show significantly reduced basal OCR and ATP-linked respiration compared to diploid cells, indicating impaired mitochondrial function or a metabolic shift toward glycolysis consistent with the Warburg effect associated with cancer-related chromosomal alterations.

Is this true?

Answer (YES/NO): NO